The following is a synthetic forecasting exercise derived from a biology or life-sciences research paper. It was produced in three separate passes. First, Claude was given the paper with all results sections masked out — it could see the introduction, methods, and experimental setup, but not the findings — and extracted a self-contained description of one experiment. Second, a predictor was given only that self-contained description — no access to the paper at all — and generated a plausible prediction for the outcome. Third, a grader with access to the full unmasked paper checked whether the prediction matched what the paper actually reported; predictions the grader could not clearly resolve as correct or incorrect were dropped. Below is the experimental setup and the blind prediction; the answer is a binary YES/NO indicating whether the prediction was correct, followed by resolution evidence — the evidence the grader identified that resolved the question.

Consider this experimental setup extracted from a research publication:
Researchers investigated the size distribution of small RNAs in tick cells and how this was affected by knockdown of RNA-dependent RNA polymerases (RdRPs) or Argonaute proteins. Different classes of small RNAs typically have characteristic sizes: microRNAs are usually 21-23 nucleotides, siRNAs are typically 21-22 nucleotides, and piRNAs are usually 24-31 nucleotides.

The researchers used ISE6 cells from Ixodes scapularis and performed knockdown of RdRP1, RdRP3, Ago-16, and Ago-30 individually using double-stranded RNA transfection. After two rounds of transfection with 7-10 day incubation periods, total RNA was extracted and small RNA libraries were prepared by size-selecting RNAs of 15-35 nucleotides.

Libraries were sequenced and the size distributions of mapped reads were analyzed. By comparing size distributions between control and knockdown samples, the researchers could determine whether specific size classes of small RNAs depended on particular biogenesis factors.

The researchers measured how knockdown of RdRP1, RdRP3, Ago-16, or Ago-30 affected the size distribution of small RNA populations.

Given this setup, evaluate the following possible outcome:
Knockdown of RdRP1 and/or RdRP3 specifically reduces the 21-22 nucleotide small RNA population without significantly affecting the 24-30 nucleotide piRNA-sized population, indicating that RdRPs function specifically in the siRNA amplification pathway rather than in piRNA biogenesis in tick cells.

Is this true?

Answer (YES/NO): YES